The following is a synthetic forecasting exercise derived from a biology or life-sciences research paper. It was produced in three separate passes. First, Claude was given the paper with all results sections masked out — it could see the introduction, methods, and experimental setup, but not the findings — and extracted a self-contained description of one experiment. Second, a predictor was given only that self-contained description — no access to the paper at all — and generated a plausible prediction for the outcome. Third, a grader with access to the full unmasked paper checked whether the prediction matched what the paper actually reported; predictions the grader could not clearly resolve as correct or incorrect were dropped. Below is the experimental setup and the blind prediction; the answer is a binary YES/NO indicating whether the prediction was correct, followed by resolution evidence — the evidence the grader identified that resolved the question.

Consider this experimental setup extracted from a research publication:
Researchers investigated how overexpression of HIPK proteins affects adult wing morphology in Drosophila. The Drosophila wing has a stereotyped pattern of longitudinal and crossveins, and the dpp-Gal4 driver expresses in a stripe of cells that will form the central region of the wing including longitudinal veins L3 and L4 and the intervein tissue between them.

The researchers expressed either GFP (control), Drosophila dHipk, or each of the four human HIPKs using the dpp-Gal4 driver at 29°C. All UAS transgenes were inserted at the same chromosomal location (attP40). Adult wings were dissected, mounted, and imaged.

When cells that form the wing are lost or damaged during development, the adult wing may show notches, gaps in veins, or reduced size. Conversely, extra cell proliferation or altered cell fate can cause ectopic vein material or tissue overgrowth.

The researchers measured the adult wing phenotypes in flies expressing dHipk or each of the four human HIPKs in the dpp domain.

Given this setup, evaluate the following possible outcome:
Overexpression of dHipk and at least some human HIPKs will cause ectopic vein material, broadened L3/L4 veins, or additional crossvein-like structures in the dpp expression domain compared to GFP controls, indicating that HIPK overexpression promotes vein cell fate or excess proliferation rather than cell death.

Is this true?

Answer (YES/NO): NO